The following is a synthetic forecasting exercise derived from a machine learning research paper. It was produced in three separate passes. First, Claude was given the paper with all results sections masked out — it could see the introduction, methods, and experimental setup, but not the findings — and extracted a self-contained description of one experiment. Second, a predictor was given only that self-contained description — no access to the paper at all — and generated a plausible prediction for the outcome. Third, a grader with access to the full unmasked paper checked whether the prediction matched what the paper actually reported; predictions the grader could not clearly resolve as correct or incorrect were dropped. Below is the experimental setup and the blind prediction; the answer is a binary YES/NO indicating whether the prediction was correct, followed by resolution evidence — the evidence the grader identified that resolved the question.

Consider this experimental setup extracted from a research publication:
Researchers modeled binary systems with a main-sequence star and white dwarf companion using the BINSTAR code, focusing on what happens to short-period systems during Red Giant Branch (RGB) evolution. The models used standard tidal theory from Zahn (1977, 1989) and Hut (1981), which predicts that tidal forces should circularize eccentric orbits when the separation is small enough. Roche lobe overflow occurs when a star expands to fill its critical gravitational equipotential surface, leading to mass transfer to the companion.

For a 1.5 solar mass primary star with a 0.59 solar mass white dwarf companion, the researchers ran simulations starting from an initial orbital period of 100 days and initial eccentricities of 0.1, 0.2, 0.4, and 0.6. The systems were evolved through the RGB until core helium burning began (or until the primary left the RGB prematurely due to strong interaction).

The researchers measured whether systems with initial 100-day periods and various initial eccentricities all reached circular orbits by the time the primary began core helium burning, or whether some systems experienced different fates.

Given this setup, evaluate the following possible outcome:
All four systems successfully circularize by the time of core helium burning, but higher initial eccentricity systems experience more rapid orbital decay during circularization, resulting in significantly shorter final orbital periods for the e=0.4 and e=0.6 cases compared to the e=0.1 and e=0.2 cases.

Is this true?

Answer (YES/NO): NO